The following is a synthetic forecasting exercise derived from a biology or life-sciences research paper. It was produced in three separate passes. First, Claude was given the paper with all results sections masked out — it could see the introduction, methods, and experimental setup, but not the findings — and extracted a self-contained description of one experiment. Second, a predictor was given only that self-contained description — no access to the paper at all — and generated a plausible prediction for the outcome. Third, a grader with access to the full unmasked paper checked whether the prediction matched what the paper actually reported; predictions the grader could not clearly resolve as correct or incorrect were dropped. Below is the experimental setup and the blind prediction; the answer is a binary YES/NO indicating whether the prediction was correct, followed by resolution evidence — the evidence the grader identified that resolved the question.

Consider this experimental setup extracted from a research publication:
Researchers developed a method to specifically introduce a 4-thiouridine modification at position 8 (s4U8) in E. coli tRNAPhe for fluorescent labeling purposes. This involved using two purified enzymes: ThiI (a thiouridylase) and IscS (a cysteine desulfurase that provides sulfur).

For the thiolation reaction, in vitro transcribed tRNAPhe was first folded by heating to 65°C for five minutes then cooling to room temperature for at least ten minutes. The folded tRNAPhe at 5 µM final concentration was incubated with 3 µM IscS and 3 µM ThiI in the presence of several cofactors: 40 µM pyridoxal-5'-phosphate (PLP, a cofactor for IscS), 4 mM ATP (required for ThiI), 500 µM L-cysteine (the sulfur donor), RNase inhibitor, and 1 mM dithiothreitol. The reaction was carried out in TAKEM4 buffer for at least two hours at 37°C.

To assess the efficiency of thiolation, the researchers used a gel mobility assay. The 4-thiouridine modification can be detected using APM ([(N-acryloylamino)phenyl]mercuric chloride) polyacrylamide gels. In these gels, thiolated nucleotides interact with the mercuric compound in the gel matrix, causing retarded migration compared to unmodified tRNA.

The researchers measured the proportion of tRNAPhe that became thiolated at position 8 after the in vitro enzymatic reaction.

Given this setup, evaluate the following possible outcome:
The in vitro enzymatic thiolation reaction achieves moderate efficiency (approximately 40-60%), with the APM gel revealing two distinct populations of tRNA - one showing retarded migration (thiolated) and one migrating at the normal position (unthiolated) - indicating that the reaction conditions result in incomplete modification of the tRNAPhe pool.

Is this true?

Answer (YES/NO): NO